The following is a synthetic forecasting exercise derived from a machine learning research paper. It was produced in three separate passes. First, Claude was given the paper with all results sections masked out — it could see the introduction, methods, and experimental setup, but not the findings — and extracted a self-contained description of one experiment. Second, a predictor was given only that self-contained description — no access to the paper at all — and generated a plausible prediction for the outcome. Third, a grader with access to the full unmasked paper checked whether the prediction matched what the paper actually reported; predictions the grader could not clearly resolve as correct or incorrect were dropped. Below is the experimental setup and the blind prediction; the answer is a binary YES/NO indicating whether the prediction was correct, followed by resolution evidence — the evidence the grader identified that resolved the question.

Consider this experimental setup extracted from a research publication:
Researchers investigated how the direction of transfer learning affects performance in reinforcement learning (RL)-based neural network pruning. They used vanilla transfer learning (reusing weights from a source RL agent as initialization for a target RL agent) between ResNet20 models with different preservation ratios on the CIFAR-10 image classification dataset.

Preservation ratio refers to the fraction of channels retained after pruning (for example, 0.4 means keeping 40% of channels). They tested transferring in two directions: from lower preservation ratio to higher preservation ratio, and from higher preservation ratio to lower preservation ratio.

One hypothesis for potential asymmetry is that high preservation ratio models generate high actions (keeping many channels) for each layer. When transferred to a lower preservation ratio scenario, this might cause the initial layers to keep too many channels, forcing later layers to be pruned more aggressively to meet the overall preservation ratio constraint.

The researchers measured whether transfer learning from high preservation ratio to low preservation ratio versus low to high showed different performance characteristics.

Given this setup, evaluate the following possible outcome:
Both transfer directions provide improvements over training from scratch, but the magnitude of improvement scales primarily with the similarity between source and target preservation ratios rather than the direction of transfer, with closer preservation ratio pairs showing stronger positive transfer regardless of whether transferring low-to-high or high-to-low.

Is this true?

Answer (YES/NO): NO